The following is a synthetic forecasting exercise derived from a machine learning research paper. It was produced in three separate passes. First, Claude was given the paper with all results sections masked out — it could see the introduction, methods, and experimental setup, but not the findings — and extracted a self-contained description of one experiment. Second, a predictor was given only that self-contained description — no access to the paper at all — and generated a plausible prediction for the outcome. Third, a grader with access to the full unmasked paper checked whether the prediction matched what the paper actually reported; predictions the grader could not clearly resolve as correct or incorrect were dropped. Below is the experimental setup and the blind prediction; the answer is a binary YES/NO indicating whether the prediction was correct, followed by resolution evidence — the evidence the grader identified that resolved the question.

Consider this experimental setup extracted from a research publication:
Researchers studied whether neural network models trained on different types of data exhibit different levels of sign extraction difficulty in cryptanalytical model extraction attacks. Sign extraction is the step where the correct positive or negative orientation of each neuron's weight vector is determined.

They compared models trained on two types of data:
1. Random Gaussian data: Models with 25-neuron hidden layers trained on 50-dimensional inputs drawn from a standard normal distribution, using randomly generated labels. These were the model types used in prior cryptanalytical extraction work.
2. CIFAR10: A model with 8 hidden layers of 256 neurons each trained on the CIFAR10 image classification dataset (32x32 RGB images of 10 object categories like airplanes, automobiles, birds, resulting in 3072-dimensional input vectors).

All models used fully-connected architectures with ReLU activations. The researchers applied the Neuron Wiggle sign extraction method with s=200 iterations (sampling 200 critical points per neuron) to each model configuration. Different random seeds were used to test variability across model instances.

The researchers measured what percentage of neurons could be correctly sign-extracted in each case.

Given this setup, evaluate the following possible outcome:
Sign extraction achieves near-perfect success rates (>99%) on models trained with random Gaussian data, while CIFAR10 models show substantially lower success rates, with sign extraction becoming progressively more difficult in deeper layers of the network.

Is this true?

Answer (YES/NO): NO